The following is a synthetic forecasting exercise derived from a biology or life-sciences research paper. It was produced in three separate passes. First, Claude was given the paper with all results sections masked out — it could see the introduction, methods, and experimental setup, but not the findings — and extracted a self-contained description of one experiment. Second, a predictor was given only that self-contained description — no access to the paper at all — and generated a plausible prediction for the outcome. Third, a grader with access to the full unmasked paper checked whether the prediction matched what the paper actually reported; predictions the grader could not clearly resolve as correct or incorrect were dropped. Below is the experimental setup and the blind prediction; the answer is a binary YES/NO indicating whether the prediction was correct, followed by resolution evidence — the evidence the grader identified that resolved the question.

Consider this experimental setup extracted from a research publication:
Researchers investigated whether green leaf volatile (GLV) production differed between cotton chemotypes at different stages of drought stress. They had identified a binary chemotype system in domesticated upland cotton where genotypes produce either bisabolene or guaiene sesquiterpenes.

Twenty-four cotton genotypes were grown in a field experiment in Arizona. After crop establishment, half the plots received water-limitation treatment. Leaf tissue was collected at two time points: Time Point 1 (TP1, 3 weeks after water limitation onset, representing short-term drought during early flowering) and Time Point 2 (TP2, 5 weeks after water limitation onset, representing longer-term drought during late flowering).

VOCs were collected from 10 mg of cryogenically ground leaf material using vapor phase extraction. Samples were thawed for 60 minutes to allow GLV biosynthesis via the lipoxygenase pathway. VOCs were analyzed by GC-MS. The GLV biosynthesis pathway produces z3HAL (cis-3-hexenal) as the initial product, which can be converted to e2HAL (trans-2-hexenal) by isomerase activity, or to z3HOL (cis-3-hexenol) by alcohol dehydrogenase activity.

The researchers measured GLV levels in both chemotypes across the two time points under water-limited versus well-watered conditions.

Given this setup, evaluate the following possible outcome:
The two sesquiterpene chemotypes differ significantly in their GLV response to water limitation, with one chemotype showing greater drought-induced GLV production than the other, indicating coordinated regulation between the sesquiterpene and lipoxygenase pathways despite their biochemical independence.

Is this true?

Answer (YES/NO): YES